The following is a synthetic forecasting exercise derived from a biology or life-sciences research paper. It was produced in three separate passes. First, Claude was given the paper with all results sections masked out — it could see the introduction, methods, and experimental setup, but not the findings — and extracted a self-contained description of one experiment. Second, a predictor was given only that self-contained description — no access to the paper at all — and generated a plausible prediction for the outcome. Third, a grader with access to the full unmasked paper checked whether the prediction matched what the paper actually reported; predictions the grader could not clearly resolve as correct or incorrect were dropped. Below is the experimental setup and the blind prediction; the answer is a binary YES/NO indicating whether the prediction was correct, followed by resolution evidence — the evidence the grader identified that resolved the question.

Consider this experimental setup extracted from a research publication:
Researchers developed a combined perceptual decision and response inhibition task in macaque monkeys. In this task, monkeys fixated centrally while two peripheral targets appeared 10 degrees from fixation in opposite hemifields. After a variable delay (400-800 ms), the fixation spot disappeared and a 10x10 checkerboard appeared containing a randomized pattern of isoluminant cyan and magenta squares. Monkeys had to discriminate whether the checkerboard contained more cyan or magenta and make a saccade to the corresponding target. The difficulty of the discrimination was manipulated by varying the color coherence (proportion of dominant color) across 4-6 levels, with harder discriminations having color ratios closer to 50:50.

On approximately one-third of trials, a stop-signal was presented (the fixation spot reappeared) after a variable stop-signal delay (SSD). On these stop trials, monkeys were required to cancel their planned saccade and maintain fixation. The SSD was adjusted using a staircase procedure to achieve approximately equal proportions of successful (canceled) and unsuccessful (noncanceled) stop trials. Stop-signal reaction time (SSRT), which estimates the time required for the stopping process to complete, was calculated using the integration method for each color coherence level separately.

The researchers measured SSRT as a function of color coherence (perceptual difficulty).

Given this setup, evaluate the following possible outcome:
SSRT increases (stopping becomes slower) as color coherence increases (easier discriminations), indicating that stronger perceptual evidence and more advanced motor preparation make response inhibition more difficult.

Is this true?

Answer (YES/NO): NO